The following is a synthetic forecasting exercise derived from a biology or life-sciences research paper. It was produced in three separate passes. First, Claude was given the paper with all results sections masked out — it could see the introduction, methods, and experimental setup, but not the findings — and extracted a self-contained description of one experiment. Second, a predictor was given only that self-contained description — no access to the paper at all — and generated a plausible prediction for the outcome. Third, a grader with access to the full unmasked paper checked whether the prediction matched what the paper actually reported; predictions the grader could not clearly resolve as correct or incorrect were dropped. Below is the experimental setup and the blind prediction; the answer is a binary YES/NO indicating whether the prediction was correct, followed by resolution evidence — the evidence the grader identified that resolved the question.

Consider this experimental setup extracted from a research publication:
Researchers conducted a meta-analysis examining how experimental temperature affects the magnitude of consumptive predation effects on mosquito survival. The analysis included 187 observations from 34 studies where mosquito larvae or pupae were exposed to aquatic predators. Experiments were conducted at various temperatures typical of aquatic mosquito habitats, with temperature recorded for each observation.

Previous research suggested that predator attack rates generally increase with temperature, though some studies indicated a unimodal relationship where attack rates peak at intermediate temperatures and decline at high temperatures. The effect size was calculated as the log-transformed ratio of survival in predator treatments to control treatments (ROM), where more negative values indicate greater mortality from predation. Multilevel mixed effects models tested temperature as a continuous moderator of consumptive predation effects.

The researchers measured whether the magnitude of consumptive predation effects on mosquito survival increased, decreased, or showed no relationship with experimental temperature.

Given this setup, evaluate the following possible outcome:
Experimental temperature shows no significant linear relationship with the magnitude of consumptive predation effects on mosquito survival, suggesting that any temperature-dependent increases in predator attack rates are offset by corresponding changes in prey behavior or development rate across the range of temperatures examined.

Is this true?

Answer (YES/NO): YES